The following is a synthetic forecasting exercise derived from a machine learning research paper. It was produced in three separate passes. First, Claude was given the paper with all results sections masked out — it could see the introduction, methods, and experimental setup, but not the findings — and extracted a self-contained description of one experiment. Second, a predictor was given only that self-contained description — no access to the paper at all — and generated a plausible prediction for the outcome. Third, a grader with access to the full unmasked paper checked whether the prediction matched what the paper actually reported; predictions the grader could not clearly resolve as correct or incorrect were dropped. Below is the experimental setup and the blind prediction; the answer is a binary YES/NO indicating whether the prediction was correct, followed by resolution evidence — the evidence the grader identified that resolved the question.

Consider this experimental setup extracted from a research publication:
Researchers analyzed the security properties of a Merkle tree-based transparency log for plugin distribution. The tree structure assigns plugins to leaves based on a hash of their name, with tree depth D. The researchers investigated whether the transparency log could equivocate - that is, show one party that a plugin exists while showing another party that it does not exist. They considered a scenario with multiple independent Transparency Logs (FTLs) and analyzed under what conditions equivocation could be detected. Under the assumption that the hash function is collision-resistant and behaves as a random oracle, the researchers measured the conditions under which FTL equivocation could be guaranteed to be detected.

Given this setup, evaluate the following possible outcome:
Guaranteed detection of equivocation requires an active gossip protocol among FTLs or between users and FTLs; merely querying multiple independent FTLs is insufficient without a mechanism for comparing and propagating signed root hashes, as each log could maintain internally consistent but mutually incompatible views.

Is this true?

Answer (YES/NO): NO